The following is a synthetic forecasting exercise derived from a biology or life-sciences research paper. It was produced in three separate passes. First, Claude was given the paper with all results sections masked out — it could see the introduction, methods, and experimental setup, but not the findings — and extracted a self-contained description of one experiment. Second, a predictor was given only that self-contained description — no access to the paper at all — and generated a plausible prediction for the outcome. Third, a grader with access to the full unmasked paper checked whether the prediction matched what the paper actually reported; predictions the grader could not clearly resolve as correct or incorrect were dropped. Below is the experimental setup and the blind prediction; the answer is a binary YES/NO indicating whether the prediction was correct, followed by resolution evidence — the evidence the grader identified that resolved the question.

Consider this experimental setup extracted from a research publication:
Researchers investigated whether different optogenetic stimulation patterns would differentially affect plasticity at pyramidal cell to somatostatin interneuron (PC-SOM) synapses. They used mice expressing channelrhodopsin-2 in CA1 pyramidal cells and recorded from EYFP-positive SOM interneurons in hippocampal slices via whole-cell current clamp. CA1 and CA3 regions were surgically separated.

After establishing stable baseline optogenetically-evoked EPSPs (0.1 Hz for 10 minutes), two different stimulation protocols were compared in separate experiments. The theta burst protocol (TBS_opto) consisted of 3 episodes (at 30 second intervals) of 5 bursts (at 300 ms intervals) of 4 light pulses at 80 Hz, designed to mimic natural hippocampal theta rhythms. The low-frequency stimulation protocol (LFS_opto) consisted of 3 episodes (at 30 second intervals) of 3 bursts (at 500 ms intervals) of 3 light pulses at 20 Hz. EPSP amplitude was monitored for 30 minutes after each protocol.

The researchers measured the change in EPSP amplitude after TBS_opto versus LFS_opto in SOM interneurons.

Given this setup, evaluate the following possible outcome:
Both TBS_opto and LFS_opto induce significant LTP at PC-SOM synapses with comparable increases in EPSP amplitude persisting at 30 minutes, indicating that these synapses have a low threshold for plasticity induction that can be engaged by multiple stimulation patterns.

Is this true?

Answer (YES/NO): NO